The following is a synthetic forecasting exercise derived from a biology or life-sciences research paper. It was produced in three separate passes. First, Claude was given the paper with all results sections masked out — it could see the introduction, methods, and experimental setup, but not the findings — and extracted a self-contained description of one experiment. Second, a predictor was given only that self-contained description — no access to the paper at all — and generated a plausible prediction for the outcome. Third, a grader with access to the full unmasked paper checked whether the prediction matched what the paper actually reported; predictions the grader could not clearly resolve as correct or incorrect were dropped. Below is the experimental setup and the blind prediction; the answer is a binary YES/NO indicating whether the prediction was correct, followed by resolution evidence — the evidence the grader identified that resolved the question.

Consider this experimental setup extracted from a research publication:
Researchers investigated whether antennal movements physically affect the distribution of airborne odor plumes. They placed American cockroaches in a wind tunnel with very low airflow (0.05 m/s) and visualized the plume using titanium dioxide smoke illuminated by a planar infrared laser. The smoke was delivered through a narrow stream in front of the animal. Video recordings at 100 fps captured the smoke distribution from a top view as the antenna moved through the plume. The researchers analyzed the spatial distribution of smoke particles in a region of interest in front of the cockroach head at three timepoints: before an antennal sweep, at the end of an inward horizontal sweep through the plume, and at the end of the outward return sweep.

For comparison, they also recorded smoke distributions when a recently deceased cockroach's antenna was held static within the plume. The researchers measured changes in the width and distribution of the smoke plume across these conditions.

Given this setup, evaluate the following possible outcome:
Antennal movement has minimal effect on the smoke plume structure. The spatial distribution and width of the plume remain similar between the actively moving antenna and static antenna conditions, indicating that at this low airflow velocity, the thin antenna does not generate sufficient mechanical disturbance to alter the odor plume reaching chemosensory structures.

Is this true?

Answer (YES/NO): NO